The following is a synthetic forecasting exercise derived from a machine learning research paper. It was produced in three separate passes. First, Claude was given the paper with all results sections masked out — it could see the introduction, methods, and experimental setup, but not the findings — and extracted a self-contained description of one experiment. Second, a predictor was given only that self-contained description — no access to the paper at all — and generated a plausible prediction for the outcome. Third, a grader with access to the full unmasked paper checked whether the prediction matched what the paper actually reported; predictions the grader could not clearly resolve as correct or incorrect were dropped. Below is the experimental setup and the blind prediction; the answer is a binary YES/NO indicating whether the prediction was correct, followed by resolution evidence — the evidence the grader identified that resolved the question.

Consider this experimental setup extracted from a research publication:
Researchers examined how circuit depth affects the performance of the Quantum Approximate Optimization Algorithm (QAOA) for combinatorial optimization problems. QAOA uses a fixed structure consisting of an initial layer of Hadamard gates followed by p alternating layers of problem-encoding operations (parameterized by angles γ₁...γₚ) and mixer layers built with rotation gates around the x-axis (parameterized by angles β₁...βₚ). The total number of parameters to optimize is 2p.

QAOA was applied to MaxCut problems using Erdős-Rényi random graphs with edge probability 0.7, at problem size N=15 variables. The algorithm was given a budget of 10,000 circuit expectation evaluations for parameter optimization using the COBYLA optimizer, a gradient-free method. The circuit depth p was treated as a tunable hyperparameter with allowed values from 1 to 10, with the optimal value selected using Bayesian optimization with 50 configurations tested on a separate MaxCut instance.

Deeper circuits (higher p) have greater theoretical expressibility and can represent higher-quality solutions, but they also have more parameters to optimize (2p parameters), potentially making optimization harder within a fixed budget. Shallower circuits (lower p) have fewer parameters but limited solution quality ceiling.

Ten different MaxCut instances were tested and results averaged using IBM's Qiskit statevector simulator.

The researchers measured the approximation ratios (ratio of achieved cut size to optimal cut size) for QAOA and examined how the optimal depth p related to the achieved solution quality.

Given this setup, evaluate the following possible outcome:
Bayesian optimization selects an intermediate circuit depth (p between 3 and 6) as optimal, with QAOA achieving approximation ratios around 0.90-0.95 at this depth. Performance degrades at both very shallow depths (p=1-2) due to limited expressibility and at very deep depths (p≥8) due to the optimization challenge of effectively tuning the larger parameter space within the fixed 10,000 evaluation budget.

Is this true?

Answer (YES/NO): NO